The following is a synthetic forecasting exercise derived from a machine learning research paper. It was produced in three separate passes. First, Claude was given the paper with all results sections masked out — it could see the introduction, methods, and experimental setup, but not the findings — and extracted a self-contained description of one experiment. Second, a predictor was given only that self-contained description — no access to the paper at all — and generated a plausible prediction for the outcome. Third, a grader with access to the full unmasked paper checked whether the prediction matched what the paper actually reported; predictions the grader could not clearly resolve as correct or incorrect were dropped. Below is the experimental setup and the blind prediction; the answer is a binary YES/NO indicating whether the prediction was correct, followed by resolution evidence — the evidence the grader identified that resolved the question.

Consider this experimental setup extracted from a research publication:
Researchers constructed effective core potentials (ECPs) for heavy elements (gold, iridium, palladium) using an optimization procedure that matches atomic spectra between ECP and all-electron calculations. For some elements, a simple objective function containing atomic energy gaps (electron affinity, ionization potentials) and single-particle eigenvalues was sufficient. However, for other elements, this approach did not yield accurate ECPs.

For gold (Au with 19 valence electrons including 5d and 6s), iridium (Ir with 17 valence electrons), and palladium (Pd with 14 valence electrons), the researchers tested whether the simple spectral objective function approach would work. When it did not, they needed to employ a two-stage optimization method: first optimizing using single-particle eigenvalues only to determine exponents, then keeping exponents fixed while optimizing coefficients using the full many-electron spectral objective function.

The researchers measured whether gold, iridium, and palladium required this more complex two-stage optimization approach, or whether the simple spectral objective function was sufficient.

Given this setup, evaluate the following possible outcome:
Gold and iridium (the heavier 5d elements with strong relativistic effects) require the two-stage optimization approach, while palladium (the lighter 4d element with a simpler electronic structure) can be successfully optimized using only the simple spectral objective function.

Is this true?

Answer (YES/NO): NO